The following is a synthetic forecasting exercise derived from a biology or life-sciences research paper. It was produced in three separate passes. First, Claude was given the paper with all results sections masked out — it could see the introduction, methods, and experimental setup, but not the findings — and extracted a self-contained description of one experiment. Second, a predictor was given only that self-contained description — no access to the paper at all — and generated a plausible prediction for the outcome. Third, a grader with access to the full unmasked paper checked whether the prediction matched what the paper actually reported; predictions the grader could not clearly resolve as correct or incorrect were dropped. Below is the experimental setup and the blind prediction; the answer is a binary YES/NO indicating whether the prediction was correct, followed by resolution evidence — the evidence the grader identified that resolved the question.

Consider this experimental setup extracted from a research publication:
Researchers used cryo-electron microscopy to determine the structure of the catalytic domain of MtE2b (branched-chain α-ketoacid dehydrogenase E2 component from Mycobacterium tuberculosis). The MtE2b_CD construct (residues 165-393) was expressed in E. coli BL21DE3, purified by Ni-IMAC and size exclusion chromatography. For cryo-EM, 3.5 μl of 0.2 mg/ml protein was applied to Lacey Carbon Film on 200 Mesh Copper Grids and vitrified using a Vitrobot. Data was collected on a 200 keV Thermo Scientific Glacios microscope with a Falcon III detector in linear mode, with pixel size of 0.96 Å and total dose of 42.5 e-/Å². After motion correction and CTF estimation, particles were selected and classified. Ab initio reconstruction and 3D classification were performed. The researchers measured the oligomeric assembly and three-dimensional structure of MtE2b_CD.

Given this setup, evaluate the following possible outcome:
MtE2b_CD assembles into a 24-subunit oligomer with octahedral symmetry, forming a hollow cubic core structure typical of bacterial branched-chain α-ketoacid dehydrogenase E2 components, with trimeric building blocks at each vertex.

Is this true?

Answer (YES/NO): YES